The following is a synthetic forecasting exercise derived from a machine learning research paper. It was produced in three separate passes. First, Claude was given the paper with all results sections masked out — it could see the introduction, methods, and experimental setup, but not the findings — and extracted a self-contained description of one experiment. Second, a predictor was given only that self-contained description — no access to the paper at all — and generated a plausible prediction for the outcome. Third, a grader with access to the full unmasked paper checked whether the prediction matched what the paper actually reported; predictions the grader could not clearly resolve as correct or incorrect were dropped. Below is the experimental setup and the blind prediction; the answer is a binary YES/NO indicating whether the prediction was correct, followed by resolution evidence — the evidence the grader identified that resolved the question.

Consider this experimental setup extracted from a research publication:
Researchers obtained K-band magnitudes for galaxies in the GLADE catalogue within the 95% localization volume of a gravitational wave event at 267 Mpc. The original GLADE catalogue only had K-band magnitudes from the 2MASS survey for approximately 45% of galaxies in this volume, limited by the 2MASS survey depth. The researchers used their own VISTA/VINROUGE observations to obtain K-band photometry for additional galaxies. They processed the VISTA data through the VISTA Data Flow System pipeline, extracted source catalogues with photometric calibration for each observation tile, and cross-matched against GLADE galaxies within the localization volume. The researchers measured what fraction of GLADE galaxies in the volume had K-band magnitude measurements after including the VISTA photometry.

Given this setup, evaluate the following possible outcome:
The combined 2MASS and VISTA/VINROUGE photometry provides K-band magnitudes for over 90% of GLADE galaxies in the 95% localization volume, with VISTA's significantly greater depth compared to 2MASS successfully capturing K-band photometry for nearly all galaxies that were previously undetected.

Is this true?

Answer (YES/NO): NO